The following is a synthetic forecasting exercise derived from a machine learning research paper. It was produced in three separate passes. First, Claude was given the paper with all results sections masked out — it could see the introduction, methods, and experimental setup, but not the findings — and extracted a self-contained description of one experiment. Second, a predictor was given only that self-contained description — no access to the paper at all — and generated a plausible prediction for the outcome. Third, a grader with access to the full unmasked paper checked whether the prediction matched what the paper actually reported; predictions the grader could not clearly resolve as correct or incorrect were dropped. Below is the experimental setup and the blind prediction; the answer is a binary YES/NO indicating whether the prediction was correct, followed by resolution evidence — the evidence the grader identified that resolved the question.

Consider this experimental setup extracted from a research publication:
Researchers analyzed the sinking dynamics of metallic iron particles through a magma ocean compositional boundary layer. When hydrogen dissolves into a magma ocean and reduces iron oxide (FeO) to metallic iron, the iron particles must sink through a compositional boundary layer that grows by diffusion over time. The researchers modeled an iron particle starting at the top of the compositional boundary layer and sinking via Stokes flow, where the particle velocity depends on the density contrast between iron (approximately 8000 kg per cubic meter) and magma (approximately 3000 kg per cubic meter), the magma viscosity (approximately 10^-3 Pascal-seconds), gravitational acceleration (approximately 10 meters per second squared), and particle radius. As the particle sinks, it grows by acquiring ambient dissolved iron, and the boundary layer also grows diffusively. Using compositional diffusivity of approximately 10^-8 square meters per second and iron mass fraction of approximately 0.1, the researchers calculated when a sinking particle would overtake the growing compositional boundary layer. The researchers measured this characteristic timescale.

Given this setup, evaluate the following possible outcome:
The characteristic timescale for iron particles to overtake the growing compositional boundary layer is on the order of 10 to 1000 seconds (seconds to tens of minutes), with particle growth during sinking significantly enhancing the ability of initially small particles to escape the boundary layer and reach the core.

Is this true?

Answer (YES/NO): NO